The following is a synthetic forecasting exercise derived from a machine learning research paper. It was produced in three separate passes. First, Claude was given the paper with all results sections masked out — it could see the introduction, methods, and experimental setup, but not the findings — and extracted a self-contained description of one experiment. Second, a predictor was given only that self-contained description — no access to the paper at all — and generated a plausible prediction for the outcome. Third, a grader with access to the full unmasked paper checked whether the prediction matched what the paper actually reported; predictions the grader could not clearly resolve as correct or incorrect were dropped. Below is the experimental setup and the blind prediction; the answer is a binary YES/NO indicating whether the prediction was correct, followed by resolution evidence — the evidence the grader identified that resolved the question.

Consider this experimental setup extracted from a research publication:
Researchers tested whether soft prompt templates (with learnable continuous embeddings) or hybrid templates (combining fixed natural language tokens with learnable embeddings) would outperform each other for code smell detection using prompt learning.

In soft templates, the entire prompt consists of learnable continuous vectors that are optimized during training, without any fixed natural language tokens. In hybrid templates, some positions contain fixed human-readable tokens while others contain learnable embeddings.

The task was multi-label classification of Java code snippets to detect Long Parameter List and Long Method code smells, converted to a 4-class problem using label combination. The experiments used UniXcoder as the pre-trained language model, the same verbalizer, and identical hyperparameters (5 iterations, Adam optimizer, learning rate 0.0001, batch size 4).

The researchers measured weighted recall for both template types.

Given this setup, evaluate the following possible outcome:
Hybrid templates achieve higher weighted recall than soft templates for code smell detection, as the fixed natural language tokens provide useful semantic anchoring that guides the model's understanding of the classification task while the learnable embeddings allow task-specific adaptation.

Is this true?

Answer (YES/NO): NO